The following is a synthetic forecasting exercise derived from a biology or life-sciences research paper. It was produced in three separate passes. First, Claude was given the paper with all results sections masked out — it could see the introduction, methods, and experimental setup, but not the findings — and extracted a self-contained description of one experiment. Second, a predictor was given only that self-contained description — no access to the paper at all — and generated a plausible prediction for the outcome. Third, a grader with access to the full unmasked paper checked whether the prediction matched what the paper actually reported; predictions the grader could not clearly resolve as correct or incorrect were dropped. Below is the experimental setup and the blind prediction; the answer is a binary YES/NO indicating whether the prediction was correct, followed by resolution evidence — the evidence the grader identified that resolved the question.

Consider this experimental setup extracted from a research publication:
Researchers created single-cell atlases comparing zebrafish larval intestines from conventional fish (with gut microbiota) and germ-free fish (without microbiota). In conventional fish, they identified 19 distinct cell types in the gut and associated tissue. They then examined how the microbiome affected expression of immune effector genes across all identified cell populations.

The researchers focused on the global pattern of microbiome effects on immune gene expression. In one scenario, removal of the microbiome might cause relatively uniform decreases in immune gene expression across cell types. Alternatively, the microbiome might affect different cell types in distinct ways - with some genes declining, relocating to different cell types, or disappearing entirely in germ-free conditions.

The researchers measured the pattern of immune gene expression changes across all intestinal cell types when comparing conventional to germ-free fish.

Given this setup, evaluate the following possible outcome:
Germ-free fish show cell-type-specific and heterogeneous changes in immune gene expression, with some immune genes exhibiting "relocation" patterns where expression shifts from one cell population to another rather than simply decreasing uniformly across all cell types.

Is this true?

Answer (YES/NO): YES